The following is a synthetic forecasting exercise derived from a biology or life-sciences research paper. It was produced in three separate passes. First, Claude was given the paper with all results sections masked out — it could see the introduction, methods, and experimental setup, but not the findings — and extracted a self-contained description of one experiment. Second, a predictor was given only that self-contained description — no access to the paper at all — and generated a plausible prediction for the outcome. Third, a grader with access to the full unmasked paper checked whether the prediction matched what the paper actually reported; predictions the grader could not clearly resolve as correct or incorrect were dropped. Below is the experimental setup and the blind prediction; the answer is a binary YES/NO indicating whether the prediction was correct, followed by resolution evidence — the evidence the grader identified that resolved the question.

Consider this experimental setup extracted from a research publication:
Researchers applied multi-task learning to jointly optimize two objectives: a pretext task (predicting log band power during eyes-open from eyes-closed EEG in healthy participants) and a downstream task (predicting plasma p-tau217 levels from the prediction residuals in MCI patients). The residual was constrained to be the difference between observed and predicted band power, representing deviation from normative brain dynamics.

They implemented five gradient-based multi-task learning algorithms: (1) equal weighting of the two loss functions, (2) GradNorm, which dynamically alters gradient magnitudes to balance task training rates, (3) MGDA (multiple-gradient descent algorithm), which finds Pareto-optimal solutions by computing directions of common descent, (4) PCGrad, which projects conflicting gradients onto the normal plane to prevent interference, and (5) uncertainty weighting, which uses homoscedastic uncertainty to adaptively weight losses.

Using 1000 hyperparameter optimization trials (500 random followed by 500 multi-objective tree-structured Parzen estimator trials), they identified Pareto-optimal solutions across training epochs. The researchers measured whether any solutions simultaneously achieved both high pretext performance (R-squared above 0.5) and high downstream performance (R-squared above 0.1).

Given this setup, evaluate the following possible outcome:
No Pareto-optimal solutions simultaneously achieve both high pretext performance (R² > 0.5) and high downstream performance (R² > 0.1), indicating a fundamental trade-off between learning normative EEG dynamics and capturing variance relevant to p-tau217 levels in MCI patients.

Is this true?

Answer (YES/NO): YES